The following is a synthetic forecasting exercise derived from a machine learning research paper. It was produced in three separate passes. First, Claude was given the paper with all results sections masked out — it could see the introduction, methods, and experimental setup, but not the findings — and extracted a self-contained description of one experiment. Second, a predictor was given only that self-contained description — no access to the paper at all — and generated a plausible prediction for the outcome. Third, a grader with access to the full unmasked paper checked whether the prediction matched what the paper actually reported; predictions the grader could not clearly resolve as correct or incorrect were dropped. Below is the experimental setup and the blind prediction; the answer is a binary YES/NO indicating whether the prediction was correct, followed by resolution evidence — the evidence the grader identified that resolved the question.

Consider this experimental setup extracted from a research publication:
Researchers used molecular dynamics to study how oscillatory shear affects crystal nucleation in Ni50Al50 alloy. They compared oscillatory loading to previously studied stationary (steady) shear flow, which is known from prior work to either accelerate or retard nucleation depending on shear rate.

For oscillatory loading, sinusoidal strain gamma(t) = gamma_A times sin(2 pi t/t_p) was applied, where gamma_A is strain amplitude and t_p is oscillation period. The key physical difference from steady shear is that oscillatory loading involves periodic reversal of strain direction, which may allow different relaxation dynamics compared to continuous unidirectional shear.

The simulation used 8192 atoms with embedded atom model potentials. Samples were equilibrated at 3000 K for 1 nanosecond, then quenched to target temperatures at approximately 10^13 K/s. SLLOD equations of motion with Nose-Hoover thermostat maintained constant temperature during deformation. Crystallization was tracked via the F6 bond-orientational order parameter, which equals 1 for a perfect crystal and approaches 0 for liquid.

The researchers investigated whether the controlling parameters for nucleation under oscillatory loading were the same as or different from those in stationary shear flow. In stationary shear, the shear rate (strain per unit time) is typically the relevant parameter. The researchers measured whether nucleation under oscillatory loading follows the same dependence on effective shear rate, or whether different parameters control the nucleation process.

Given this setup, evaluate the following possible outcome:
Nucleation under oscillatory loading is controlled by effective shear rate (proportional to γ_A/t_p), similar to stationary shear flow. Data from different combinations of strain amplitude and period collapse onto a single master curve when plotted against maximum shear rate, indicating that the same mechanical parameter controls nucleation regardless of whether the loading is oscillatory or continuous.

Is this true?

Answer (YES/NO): NO